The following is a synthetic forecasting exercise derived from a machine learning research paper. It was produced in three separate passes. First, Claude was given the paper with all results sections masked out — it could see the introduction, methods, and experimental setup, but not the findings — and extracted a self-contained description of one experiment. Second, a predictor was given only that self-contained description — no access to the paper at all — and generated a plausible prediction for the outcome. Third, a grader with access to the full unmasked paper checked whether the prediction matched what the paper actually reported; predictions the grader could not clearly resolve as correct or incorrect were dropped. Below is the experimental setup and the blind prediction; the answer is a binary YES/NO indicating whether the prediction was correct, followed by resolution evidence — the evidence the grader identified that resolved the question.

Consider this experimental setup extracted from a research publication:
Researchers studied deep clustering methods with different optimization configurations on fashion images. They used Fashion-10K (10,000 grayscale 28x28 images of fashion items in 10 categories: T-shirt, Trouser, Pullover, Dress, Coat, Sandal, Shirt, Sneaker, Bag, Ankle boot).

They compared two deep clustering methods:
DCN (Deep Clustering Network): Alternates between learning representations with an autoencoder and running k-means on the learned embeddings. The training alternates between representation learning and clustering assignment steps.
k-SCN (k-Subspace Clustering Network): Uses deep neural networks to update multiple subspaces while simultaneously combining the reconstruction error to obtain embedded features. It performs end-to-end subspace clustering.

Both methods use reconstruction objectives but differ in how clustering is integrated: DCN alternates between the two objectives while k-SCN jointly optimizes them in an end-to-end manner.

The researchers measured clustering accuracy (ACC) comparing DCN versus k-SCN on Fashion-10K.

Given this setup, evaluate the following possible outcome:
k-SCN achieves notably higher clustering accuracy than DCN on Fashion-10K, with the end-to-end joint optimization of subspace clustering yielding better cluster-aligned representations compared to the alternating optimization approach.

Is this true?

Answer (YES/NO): YES